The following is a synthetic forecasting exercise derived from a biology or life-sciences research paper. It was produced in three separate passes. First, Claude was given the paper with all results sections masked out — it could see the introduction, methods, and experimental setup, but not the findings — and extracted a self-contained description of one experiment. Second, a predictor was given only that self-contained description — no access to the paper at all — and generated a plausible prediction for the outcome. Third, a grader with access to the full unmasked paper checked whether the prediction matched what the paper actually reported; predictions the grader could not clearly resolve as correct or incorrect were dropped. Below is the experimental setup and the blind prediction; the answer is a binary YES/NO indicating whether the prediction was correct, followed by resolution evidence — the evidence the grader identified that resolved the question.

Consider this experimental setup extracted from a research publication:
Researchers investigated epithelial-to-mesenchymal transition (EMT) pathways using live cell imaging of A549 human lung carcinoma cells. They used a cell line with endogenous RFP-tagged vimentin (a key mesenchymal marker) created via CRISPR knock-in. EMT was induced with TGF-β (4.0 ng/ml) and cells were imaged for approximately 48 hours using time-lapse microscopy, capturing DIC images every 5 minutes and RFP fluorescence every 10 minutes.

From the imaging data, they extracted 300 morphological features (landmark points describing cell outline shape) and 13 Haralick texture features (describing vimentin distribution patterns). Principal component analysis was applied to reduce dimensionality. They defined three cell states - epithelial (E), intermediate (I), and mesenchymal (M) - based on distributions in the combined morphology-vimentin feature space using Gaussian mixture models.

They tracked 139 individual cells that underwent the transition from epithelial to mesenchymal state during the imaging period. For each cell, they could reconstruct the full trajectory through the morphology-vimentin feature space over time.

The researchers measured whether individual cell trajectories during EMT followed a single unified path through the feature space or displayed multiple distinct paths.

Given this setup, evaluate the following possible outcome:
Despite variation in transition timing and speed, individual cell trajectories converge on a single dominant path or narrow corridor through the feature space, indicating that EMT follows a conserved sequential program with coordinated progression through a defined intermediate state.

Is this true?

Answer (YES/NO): NO